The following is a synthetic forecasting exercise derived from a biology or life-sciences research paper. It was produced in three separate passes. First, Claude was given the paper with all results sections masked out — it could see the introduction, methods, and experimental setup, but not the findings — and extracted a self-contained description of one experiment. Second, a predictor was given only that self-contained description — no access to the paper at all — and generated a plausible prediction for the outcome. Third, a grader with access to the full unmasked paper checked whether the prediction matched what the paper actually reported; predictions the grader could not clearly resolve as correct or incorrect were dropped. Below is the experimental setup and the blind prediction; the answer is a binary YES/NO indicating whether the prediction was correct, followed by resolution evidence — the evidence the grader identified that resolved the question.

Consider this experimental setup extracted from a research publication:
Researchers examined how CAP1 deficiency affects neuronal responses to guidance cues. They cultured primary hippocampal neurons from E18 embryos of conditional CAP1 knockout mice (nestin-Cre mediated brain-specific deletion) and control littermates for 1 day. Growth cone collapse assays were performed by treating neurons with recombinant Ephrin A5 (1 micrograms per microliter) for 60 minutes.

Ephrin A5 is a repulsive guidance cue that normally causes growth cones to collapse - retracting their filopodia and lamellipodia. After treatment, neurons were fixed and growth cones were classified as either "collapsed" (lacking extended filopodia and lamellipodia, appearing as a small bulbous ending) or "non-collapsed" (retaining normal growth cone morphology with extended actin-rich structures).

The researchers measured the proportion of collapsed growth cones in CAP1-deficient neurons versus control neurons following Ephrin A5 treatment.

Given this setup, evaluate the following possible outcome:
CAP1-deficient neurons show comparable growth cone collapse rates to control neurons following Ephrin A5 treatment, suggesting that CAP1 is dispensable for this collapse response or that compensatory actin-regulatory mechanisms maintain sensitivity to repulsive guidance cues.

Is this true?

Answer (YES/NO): NO